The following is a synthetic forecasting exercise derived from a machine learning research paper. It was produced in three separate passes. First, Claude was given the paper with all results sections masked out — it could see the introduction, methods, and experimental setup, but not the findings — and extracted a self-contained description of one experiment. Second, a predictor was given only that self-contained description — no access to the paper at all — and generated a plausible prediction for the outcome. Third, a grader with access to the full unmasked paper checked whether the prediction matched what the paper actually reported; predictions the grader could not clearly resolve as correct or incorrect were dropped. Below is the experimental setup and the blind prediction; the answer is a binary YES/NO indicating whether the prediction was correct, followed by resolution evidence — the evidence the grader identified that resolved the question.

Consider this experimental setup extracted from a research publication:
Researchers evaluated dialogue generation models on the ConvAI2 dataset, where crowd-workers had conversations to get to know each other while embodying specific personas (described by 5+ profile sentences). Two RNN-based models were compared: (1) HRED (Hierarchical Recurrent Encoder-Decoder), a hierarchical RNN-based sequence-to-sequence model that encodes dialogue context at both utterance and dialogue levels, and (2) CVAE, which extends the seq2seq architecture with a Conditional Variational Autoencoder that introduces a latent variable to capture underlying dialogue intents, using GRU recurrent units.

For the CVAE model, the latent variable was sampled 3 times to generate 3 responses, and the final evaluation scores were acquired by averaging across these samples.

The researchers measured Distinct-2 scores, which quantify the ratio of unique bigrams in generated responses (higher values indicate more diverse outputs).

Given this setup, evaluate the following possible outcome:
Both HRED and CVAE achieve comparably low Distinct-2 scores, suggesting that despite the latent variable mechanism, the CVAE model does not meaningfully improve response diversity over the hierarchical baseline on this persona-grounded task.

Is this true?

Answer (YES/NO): NO